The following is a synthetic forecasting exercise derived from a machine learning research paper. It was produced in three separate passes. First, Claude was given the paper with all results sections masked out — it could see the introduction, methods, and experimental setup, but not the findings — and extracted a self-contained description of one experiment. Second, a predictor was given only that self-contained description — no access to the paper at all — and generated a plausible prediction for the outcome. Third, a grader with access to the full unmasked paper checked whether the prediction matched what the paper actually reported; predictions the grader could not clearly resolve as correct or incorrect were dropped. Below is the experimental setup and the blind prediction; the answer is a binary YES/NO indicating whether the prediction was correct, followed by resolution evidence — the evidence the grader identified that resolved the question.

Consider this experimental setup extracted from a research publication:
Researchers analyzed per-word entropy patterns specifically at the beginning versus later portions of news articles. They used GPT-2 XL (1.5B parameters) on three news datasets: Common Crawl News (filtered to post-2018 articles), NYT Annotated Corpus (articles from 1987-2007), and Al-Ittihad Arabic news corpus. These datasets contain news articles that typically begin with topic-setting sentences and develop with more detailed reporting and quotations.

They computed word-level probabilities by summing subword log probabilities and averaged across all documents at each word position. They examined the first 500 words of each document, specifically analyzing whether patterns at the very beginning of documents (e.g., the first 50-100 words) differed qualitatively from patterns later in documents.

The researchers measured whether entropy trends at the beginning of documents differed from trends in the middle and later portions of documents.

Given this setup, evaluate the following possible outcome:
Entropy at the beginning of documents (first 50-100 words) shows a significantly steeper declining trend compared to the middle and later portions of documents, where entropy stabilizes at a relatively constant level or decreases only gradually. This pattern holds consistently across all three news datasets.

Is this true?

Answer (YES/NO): NO